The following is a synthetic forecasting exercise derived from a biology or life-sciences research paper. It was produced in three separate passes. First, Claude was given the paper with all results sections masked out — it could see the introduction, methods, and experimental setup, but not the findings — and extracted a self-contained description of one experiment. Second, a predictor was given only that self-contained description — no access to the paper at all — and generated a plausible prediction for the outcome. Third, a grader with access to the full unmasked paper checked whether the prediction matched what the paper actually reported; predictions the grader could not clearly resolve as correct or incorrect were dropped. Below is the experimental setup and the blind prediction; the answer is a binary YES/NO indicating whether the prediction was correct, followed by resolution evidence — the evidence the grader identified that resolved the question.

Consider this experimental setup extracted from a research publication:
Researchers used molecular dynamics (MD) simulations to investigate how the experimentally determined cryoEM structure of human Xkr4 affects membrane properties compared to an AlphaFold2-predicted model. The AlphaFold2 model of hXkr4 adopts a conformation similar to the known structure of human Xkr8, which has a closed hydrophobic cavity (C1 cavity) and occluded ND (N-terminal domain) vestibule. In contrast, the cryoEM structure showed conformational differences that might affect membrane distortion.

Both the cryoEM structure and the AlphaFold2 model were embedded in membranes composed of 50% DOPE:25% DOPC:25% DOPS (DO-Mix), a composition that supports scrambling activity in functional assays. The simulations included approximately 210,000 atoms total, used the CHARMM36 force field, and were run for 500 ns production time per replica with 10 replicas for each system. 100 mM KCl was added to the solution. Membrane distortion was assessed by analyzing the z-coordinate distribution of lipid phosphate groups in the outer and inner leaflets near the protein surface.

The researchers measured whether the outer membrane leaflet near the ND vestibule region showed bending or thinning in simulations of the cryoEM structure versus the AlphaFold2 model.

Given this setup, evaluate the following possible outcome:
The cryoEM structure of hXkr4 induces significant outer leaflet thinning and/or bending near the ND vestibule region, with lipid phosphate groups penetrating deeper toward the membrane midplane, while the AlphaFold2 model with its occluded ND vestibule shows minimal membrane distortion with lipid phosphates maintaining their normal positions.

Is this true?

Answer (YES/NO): YES